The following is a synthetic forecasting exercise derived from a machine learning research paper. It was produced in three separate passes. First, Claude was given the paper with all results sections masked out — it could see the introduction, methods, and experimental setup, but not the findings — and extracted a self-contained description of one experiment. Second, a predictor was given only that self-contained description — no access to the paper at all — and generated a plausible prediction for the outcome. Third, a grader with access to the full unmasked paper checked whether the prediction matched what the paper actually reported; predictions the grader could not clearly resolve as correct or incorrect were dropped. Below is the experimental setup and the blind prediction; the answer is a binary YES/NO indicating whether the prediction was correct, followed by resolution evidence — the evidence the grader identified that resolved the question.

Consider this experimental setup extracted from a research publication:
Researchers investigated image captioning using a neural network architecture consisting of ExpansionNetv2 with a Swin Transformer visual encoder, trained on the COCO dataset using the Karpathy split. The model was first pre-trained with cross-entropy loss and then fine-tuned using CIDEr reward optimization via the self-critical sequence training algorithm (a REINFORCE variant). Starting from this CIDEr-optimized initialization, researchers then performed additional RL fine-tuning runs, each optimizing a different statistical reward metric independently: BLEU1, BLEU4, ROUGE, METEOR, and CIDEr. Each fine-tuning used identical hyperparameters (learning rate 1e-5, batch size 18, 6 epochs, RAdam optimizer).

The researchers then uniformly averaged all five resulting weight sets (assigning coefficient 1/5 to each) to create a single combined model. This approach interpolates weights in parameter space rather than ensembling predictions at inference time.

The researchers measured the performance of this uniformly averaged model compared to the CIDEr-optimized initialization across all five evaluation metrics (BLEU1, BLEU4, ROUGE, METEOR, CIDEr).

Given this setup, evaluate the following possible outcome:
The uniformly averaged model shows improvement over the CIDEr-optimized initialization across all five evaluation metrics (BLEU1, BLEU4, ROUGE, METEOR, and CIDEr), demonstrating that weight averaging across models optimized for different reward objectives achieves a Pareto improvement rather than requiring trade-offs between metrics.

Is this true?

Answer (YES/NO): NO